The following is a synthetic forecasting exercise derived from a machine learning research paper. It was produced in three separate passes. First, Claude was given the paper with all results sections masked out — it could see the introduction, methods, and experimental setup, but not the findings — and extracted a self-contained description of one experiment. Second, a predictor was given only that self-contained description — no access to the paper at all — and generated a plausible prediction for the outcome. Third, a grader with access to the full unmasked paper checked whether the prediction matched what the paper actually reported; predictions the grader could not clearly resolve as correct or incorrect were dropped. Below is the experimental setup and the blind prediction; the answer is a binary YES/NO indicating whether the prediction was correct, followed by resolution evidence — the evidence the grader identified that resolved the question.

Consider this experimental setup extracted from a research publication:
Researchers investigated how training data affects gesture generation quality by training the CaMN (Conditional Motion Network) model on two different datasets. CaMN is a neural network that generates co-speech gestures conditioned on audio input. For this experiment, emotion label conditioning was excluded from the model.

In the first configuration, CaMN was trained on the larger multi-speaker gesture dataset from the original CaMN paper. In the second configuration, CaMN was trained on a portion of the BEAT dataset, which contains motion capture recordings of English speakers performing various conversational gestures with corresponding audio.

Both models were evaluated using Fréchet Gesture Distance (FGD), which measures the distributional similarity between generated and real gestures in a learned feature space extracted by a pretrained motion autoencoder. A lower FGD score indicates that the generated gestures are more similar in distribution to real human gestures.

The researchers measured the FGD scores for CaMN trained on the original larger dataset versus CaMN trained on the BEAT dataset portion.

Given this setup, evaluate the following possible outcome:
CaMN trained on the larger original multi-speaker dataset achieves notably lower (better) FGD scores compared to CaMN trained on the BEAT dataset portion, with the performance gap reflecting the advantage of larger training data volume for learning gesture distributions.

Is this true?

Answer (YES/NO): NO